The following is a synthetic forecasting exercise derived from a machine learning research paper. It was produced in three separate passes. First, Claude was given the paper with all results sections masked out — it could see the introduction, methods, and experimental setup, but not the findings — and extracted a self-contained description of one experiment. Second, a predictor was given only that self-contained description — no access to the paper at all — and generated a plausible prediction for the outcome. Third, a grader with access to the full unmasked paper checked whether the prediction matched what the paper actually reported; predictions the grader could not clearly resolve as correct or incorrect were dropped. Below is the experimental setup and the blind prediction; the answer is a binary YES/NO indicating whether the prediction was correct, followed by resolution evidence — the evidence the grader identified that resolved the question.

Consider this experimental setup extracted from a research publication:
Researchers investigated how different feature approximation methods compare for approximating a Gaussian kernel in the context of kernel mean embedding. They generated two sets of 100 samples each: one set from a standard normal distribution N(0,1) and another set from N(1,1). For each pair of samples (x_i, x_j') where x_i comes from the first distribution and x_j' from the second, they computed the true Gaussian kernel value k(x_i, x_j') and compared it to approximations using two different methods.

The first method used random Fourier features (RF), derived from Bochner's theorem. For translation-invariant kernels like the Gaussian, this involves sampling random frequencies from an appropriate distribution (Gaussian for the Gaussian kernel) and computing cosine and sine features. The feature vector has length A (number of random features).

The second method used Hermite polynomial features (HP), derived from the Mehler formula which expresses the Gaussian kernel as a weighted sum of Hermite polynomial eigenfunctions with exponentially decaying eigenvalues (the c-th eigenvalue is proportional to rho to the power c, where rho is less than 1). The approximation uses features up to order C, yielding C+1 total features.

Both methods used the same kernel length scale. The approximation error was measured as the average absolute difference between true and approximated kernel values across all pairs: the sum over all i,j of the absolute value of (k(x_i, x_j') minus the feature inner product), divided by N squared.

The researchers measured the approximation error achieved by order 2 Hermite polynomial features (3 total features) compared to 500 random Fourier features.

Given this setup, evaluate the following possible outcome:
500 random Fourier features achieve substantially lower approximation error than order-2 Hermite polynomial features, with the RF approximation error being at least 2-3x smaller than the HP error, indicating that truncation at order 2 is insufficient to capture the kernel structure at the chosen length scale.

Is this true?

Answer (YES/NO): NO